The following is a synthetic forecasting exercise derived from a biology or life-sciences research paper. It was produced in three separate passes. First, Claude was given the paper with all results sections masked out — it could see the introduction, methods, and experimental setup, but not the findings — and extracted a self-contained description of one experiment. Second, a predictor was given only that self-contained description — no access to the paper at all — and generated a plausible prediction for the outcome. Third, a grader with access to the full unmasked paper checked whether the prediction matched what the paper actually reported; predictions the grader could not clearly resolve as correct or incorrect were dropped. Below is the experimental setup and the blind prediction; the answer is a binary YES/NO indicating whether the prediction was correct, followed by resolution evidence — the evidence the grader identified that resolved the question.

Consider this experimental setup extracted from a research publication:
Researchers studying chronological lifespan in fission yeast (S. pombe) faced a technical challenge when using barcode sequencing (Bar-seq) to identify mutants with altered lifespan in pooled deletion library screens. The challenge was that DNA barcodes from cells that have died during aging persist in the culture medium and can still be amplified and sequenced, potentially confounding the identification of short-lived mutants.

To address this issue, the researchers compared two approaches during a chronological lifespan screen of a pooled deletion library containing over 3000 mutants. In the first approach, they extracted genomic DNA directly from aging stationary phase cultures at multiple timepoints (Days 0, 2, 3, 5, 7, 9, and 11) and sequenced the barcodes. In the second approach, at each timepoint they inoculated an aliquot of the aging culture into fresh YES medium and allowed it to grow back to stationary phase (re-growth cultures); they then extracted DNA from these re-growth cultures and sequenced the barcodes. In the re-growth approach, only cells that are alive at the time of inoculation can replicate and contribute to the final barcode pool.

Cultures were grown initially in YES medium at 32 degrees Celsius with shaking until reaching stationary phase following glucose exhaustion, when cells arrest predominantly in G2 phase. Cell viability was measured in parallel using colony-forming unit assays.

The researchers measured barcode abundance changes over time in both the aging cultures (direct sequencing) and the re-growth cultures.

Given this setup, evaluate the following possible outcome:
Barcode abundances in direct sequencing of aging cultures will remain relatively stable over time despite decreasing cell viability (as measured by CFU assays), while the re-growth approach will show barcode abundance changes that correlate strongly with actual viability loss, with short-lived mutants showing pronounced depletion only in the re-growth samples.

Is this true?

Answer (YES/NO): YES